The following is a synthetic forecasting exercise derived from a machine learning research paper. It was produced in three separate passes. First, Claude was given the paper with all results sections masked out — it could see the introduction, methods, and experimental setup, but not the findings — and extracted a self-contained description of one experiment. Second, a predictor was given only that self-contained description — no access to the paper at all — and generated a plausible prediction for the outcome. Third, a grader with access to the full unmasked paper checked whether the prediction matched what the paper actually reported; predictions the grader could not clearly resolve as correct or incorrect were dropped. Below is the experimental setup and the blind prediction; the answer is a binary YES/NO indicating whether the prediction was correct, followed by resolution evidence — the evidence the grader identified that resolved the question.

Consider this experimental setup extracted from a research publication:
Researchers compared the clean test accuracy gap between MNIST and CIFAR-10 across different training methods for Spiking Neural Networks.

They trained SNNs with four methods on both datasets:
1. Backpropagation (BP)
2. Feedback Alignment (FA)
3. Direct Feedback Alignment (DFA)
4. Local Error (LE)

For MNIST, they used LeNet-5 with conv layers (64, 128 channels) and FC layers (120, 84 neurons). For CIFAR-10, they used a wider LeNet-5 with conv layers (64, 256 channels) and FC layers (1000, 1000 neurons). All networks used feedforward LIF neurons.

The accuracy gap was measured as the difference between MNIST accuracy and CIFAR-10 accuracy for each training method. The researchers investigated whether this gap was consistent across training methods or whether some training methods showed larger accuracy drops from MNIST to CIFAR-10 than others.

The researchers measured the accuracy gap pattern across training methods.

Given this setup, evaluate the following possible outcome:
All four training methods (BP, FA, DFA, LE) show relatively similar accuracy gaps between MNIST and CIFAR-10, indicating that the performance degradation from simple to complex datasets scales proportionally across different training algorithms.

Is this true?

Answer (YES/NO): NO